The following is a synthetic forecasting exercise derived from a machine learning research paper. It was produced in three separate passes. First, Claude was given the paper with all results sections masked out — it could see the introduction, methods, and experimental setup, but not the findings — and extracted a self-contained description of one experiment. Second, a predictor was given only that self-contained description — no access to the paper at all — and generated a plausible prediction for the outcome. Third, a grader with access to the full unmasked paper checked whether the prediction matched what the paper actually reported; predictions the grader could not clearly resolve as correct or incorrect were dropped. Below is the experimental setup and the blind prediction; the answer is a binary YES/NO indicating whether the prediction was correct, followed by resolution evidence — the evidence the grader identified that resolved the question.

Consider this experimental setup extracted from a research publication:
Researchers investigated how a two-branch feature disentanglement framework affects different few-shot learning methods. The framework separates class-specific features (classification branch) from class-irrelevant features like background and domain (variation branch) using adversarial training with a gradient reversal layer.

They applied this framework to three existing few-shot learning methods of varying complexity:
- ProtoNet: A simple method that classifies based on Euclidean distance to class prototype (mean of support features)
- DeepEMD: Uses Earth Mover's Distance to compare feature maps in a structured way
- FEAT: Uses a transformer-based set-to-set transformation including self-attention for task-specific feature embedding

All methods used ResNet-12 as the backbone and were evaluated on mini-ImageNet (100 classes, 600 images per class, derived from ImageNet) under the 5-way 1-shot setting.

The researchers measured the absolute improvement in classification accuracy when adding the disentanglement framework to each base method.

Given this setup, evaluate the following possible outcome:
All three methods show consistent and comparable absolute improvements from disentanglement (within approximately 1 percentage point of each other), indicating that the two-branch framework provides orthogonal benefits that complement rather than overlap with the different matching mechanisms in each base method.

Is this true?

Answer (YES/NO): NO